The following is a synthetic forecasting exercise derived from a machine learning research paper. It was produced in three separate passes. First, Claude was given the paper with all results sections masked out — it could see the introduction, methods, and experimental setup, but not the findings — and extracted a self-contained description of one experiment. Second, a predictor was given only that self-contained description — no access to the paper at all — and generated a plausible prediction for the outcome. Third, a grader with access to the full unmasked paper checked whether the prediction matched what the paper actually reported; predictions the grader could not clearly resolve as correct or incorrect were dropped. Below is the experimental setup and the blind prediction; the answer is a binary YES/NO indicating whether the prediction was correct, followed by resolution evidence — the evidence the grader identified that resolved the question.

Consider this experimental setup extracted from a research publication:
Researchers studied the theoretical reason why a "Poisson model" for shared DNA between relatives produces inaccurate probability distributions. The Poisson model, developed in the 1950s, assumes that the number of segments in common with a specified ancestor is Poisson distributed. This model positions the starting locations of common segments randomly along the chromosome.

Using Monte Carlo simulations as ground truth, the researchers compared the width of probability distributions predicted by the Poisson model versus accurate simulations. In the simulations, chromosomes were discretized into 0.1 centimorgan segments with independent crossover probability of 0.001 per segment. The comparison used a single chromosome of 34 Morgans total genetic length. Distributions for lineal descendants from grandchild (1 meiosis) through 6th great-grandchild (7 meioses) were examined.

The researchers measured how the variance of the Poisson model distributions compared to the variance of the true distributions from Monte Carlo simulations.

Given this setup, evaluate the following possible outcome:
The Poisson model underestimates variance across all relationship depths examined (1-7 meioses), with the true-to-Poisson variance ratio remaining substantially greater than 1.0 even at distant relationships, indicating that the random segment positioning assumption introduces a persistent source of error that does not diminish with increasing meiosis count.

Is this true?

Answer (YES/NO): NO